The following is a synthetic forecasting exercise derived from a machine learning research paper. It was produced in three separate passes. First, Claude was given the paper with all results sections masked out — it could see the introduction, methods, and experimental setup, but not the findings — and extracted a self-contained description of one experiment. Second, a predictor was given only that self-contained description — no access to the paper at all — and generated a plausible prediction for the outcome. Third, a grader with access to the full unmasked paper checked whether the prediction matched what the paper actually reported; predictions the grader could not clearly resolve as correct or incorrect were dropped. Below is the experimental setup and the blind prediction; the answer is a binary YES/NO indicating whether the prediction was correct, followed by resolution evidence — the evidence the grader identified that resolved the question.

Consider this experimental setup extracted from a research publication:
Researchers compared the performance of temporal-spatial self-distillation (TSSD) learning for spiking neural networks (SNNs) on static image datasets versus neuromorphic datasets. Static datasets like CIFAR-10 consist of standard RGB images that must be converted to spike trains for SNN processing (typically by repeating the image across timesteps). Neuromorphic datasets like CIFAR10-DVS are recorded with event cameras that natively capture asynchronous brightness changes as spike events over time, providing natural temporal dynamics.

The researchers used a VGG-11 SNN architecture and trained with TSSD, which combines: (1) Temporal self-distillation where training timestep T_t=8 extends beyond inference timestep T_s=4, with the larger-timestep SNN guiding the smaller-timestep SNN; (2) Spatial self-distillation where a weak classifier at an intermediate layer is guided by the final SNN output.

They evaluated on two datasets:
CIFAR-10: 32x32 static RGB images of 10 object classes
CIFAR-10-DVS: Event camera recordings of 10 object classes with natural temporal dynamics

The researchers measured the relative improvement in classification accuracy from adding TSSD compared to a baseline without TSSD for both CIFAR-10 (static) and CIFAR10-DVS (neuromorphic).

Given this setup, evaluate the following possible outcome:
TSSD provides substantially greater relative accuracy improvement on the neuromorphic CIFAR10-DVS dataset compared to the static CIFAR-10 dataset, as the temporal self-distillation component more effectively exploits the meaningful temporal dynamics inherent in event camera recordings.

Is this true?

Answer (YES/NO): YES